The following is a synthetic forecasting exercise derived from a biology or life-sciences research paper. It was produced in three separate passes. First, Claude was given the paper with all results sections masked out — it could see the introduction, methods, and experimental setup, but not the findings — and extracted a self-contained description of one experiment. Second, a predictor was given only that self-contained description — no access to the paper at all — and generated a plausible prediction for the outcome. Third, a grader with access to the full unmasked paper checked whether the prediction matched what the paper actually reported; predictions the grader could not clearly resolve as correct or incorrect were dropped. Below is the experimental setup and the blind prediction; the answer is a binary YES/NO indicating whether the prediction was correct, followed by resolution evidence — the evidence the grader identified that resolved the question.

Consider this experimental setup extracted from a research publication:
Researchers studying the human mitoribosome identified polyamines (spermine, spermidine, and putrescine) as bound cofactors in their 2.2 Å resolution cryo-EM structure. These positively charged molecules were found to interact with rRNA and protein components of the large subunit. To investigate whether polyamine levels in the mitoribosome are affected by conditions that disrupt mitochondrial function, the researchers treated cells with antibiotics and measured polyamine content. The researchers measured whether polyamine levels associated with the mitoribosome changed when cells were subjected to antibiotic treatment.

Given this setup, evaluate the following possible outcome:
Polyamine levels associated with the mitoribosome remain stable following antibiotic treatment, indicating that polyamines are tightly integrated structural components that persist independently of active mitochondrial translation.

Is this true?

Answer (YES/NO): NO